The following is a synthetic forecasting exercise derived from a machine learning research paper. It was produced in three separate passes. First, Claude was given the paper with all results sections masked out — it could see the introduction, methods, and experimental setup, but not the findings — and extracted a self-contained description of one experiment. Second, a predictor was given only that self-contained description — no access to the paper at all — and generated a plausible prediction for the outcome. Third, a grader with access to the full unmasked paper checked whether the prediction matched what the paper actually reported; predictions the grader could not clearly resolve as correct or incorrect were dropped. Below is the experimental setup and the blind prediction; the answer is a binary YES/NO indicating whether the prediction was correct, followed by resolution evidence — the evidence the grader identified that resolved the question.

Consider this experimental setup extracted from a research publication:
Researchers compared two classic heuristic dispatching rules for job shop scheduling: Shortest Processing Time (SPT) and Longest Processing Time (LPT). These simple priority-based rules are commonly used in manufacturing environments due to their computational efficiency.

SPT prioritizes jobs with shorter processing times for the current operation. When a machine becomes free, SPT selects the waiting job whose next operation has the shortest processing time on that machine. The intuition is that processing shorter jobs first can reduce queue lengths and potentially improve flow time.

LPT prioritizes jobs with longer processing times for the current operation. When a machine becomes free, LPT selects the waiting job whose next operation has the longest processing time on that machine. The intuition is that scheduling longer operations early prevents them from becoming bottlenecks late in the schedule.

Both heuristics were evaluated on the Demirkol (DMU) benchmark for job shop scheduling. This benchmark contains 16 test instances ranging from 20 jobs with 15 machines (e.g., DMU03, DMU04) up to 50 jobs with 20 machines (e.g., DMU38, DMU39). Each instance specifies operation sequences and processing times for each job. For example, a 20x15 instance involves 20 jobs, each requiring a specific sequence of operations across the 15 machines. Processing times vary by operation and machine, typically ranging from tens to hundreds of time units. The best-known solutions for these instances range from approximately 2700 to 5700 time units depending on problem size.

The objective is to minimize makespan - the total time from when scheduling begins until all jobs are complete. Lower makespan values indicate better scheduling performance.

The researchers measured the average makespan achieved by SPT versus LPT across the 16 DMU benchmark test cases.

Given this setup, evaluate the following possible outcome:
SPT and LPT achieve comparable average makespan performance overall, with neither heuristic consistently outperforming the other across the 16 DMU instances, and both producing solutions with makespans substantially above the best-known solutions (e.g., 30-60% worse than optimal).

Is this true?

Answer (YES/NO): NO